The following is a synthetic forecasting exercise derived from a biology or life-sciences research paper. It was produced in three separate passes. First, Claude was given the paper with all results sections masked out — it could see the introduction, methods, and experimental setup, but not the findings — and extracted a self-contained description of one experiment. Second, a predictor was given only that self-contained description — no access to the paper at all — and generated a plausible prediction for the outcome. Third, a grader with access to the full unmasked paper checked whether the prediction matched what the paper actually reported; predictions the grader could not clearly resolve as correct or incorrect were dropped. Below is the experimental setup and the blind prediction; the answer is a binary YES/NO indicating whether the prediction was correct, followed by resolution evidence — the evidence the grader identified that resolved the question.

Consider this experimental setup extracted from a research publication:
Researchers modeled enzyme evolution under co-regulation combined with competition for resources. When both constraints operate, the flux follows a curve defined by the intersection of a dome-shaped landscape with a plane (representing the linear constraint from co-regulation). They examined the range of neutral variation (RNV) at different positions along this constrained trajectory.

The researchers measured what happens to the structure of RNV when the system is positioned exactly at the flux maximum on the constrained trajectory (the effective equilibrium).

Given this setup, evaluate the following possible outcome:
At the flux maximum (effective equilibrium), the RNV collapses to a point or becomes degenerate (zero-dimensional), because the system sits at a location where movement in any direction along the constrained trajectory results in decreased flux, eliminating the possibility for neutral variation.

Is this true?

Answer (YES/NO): NO